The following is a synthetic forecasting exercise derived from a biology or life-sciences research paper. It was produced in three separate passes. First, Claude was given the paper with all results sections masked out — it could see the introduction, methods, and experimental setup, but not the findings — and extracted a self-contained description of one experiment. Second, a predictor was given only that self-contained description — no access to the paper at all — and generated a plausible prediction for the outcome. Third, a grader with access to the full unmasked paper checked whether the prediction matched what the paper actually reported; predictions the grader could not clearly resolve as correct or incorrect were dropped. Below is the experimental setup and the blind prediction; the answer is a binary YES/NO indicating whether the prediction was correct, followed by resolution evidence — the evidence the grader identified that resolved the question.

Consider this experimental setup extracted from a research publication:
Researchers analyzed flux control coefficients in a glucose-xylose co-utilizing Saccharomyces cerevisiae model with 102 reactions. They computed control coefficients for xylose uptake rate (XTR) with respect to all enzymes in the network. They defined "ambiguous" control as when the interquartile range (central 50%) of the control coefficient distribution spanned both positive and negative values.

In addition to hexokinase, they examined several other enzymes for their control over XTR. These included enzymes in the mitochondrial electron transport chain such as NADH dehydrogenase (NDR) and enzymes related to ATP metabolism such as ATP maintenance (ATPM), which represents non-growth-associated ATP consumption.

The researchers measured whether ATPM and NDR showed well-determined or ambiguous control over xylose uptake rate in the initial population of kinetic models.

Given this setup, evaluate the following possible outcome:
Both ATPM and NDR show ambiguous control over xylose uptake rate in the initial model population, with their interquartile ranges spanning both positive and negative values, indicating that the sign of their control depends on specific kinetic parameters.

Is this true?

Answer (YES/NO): YES